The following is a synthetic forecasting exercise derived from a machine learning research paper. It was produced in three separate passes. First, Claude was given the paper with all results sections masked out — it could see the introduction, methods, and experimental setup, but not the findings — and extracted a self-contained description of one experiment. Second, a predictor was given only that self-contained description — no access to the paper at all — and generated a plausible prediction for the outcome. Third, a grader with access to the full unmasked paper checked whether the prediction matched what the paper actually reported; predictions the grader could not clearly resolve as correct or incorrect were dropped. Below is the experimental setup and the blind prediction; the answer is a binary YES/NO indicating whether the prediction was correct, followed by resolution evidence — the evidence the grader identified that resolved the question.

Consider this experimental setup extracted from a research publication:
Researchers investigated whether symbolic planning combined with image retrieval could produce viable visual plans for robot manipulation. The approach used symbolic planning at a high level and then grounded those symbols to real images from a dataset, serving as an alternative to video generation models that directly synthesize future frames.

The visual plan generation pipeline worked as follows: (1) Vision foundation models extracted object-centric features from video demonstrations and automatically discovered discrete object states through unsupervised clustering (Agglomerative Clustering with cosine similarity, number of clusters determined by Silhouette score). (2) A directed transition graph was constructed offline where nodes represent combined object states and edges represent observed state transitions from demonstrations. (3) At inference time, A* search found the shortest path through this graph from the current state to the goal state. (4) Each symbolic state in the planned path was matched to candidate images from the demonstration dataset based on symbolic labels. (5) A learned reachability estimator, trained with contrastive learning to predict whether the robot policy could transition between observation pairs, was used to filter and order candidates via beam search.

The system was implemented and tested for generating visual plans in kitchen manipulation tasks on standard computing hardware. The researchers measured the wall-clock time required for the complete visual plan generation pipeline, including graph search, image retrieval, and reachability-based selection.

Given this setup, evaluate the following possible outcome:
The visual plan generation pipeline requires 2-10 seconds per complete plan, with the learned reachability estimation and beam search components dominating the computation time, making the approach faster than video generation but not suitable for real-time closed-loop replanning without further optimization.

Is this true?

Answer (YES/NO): NO